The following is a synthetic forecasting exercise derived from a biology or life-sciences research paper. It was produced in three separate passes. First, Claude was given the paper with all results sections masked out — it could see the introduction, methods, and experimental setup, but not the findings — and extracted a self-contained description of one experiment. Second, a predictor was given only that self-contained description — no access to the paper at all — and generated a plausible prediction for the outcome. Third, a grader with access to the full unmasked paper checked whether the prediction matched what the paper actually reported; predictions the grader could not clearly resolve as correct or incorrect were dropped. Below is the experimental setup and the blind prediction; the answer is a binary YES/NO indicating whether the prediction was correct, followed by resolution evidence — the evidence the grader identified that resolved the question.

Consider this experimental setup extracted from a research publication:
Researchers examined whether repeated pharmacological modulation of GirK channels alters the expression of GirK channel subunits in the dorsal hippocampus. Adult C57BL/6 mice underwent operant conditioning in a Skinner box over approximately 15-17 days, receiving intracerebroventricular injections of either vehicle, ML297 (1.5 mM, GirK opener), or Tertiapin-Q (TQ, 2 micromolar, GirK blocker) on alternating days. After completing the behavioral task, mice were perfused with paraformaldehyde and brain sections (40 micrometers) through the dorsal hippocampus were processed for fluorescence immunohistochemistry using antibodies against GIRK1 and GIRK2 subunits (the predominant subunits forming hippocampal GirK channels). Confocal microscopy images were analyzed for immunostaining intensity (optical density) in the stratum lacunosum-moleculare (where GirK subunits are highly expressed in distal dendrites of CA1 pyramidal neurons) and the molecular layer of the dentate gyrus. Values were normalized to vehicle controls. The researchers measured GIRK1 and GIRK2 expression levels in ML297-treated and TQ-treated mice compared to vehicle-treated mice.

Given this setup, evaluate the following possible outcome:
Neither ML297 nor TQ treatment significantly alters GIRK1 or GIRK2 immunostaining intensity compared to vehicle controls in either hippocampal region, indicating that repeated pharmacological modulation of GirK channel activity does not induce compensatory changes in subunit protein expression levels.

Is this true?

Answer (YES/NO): NO